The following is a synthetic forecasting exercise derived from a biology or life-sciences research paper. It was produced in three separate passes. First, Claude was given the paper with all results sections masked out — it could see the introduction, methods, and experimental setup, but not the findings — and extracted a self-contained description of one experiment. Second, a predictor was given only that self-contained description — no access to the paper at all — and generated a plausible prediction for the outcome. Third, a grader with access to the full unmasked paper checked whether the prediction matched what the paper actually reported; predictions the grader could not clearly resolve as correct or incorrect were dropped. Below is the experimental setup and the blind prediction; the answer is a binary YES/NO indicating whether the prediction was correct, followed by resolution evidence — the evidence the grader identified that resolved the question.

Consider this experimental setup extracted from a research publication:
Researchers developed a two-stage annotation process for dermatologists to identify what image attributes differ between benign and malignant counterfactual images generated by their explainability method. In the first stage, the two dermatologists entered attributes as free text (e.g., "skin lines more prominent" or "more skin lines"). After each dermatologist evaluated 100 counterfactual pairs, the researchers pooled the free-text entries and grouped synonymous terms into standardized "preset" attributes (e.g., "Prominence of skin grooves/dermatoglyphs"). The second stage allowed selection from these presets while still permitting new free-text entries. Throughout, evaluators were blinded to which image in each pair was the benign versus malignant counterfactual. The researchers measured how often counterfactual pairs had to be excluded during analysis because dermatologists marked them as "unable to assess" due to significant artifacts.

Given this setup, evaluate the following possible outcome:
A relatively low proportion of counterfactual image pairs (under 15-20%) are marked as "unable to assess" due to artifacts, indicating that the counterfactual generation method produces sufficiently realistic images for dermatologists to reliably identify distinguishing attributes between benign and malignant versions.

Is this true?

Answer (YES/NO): YES